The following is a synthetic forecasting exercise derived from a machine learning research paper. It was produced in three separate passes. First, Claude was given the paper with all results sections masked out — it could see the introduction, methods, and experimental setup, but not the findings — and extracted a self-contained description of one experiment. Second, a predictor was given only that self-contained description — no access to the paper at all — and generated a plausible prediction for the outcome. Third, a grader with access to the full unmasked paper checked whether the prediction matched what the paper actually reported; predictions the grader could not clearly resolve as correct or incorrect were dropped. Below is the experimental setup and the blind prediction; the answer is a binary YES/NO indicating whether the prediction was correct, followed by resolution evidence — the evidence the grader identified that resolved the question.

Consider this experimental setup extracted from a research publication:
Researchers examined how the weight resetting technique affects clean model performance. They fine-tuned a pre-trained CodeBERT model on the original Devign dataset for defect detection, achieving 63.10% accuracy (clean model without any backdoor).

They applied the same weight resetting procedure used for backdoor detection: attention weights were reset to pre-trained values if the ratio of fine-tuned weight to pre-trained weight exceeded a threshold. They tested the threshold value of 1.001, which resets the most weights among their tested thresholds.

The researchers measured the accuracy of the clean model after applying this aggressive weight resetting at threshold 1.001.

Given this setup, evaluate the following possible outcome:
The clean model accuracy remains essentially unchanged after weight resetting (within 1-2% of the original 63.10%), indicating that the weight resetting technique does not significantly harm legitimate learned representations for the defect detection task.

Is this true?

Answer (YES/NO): NO